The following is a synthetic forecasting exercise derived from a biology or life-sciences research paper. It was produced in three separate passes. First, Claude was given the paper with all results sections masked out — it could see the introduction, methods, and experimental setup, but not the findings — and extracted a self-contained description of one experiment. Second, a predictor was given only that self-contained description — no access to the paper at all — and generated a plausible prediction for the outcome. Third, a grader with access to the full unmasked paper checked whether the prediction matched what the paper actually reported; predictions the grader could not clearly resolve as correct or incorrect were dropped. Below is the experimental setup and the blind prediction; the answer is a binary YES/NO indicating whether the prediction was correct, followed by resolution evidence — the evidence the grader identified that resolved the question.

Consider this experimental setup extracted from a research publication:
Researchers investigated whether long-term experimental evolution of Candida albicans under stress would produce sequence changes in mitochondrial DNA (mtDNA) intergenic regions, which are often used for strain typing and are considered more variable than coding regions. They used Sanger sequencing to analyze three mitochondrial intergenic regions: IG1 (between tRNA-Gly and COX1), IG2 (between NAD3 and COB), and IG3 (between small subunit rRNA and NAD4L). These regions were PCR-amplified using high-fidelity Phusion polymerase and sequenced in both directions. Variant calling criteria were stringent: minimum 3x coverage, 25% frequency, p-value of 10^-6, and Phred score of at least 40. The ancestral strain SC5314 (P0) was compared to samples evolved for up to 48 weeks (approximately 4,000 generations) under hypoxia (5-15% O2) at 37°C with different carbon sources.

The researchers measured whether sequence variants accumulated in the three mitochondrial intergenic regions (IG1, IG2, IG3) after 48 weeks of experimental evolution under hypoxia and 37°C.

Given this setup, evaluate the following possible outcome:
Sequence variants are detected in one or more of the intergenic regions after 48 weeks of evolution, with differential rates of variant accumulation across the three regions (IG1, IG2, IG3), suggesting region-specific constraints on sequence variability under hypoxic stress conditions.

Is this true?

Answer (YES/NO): NO